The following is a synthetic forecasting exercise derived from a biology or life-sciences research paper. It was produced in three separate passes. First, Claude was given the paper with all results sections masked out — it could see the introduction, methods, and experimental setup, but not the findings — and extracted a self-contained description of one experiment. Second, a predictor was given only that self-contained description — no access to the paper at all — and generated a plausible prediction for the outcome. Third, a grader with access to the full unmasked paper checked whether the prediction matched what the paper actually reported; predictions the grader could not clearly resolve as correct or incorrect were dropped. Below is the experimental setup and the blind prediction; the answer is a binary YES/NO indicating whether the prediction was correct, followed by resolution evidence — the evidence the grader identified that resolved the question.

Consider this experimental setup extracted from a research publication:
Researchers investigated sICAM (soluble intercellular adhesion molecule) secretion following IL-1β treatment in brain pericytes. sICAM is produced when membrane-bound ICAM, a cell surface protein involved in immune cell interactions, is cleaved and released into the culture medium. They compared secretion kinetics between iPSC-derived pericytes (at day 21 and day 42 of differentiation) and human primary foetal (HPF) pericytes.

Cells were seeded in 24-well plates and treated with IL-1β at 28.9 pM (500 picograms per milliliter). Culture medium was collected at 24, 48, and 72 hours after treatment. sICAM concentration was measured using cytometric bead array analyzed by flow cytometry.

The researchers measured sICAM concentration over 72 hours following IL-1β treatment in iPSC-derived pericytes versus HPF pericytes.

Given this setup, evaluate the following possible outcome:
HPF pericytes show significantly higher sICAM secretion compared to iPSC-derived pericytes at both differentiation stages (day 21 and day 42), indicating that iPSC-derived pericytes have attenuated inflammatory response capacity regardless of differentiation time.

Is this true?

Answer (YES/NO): YES